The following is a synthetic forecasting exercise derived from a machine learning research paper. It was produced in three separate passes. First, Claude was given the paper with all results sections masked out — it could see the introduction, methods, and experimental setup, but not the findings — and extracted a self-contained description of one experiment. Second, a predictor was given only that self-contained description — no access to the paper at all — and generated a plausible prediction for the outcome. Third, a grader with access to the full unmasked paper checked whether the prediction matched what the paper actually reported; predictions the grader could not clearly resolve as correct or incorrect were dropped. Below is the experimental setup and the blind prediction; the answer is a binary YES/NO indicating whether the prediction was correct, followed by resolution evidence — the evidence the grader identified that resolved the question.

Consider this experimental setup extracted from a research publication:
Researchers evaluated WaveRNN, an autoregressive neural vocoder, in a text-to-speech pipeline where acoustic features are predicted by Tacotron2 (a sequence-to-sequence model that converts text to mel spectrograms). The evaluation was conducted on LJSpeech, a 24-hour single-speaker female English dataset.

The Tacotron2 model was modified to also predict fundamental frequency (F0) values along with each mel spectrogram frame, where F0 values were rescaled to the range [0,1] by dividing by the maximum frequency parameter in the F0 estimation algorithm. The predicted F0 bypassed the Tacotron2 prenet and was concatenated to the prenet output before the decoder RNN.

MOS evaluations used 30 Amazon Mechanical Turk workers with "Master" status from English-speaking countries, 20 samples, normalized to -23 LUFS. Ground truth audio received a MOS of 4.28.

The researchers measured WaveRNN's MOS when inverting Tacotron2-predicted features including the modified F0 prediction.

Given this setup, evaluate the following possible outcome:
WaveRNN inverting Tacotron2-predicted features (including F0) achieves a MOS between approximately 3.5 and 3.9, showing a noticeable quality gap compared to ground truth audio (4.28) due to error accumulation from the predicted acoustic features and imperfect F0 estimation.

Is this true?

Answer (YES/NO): YES